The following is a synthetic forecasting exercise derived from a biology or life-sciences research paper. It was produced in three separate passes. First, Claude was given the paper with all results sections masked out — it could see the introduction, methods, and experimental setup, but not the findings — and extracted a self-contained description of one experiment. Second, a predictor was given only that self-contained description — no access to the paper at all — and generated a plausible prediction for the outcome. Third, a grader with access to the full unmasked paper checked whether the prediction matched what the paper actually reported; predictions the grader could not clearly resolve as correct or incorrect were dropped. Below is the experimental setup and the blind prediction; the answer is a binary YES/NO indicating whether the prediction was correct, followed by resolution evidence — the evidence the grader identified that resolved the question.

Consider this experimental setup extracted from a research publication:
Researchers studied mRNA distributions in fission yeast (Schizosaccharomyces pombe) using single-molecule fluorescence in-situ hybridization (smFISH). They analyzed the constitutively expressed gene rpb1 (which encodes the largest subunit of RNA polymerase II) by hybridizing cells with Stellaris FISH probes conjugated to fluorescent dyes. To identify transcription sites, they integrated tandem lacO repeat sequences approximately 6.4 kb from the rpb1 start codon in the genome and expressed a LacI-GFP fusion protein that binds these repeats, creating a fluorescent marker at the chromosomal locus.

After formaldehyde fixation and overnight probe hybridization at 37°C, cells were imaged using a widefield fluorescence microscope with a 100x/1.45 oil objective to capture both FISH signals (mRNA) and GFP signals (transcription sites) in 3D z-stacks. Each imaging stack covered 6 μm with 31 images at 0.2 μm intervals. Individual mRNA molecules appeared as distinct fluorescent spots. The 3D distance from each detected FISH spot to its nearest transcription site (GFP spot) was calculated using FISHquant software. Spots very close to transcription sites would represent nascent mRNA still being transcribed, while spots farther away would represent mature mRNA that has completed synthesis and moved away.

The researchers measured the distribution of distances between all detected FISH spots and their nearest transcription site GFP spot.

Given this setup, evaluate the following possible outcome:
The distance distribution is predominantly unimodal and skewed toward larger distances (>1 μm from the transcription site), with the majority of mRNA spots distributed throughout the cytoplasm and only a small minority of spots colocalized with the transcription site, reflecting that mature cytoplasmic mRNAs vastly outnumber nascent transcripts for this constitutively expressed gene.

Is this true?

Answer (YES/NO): NO